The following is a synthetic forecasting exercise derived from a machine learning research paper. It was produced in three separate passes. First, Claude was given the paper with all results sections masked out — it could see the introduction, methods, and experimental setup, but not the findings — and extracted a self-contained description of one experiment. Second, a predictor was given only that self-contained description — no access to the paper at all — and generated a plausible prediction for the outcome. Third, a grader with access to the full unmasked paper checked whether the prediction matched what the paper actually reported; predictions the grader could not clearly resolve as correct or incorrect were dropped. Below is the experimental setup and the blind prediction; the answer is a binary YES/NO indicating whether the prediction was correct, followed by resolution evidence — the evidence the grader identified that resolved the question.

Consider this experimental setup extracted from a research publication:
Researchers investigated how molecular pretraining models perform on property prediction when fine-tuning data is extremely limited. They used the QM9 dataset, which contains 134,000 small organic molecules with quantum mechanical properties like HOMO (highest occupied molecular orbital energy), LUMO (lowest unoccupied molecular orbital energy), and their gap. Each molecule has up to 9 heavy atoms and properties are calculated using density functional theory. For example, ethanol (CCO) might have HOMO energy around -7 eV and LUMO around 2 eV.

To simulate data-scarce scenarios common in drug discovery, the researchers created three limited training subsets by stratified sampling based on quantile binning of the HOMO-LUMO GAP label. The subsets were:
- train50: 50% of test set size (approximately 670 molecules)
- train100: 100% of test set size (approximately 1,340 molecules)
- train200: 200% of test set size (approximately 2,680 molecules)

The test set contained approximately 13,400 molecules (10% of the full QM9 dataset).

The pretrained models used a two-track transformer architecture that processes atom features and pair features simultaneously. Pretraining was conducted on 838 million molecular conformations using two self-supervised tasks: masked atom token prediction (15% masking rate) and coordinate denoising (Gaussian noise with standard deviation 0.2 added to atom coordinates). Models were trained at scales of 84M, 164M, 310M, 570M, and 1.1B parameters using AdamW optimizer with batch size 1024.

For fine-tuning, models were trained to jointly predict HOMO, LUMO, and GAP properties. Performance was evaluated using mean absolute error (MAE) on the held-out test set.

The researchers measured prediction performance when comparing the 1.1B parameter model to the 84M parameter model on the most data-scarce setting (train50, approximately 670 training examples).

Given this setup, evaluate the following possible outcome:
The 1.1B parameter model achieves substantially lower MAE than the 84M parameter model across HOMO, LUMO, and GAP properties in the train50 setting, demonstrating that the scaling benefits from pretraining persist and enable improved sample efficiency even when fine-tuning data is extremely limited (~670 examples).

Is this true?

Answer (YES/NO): YES